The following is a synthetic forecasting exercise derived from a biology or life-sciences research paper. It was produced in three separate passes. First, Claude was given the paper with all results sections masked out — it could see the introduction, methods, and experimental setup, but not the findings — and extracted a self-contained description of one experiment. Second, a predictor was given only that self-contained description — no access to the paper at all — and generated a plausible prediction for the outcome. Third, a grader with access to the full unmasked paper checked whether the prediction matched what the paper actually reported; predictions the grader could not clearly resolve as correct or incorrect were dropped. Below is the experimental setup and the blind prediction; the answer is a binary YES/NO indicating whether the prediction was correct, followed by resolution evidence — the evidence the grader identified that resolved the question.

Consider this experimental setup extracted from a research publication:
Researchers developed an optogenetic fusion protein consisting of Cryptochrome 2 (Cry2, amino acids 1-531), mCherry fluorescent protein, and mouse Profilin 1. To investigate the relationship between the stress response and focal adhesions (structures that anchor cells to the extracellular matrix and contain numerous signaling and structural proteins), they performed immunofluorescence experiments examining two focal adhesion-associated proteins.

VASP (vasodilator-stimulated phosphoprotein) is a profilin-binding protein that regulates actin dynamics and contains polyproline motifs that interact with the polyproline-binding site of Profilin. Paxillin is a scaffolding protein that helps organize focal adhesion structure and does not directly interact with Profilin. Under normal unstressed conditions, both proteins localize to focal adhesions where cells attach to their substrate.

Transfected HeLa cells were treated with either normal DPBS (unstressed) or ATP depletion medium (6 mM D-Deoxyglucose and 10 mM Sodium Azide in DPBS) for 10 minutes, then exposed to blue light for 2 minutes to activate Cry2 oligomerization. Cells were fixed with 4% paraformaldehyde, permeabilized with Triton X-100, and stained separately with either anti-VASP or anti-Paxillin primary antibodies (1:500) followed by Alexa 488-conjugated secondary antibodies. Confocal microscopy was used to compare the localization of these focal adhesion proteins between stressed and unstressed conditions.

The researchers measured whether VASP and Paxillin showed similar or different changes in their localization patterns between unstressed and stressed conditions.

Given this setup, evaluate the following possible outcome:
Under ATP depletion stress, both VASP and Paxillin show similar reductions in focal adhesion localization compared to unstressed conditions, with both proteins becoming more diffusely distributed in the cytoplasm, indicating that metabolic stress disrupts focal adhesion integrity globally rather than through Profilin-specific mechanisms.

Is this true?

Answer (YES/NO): NO